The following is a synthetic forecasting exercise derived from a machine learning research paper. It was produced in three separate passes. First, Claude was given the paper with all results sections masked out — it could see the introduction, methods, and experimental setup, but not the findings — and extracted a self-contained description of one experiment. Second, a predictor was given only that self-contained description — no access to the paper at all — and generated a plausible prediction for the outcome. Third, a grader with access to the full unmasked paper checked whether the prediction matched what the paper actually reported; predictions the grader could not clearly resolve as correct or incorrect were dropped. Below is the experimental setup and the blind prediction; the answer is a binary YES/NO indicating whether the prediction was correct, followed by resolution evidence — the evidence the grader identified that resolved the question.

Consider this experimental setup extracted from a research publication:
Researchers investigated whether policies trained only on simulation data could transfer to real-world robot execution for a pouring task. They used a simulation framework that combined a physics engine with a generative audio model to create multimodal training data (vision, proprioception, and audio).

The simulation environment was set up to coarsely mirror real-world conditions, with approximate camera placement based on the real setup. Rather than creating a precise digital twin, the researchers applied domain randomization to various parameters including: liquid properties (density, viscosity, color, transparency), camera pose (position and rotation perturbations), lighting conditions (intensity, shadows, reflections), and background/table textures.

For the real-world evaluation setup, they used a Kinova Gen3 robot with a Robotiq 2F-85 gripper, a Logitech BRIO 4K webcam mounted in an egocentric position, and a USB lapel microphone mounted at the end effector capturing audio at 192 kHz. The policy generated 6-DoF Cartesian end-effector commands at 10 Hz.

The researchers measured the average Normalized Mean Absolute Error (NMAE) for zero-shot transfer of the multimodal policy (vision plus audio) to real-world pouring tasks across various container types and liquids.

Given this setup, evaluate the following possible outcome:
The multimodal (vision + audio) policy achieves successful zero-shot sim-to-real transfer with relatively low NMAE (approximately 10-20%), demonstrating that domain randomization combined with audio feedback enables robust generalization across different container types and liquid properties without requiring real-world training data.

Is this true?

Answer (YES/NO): NO